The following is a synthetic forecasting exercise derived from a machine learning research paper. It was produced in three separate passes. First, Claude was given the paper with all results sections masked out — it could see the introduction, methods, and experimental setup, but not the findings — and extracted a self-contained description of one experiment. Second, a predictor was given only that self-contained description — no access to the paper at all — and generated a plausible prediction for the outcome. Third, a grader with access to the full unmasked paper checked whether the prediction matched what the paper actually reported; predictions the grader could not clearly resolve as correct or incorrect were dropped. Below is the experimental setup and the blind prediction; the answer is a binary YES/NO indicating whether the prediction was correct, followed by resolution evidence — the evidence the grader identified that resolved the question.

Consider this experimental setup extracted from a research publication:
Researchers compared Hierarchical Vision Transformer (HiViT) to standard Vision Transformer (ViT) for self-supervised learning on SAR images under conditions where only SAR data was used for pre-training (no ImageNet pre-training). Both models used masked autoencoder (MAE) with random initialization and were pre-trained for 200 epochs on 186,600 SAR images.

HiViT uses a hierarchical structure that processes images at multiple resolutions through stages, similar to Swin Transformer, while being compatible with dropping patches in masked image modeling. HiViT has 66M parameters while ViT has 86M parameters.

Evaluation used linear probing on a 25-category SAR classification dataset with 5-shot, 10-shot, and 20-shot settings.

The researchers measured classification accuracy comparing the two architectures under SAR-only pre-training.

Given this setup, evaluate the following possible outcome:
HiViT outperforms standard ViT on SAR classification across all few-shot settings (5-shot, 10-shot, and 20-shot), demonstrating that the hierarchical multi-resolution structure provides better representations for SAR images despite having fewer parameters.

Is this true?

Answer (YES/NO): YES